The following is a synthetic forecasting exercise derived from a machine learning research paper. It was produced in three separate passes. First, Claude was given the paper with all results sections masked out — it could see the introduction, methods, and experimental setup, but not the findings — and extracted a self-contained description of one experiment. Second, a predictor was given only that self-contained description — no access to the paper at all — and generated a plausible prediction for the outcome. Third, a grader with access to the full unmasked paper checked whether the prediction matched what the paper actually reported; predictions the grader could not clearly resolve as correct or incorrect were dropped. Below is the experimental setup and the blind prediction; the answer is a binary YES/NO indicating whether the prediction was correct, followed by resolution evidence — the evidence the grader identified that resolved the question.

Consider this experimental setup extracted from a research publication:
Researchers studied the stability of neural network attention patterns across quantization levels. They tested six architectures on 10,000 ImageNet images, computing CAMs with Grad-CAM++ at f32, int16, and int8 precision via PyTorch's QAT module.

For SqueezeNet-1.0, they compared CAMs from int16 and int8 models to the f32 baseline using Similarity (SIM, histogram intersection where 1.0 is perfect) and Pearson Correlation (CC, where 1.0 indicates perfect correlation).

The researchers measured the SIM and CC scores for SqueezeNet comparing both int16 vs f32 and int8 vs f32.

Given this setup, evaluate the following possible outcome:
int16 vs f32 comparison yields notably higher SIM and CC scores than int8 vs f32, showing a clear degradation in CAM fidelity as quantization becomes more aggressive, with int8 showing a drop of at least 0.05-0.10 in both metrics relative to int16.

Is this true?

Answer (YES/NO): NO